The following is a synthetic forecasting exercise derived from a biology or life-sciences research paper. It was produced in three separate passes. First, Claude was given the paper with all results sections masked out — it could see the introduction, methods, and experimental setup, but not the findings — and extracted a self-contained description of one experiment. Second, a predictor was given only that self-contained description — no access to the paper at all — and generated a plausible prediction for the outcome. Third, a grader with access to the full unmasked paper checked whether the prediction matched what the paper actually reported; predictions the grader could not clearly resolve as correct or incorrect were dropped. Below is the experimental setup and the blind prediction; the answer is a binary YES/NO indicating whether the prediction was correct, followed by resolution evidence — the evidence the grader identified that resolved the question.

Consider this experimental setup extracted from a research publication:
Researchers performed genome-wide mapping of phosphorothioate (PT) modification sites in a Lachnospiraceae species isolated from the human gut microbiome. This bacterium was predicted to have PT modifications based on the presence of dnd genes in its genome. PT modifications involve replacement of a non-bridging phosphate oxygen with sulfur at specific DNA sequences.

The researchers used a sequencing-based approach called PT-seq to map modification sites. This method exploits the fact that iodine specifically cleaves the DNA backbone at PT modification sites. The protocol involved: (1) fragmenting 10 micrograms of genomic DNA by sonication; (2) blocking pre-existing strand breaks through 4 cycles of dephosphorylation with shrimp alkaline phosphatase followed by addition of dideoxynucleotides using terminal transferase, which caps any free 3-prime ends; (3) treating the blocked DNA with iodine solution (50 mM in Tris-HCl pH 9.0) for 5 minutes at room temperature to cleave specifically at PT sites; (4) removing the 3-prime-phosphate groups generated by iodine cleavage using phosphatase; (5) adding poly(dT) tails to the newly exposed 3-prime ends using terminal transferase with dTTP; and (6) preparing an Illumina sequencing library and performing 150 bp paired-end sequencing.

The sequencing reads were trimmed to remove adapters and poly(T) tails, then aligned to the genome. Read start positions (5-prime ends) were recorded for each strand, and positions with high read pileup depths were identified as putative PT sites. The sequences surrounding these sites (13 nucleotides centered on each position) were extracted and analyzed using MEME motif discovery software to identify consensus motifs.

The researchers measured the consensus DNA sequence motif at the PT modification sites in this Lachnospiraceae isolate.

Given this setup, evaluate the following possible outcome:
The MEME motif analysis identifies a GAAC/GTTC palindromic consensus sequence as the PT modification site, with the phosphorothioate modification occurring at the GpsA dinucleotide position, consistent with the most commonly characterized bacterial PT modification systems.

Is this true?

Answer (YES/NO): NO